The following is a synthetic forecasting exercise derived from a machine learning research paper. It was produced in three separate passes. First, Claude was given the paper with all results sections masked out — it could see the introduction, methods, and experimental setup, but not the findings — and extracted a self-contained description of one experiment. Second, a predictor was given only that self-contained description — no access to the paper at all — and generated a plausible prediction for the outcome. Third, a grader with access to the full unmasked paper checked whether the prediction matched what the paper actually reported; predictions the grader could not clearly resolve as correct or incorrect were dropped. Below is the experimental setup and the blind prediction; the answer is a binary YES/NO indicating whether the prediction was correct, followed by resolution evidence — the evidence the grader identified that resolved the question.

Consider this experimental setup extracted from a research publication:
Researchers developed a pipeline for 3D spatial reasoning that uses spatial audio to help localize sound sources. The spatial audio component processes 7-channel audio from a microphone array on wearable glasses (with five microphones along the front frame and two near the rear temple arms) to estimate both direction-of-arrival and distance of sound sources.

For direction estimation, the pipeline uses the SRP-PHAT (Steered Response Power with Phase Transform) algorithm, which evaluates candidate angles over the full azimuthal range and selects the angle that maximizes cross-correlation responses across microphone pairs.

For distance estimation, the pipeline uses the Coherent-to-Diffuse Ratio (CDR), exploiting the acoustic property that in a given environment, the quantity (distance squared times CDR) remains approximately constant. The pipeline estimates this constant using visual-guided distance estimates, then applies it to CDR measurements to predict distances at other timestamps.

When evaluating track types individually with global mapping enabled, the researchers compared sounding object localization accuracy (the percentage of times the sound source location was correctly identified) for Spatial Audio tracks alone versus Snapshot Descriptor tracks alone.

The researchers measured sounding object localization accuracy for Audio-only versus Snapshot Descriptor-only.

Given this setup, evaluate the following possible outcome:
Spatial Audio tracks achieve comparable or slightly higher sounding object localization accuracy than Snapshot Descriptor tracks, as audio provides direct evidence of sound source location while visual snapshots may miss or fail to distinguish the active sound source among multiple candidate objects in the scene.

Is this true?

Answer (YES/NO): YES